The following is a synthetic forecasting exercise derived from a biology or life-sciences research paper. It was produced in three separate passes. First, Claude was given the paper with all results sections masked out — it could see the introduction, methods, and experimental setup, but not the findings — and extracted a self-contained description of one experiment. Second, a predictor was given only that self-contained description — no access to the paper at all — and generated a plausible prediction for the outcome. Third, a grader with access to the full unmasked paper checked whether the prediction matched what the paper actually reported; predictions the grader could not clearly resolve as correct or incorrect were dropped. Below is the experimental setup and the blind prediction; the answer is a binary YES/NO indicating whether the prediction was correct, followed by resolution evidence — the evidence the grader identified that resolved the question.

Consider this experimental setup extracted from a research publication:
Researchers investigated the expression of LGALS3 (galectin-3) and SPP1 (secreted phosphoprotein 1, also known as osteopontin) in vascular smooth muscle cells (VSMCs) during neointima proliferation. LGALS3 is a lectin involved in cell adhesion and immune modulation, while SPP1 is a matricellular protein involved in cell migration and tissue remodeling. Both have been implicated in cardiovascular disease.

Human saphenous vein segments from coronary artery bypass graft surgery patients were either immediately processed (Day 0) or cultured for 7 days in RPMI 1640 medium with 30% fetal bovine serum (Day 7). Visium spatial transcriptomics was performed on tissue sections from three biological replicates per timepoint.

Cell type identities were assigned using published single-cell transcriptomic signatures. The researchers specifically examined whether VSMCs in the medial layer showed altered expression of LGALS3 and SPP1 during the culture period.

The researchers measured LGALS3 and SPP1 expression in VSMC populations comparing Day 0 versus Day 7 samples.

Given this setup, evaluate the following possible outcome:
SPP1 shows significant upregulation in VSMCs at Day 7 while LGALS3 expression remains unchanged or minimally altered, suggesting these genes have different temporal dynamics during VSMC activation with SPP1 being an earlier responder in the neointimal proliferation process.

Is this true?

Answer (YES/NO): NO